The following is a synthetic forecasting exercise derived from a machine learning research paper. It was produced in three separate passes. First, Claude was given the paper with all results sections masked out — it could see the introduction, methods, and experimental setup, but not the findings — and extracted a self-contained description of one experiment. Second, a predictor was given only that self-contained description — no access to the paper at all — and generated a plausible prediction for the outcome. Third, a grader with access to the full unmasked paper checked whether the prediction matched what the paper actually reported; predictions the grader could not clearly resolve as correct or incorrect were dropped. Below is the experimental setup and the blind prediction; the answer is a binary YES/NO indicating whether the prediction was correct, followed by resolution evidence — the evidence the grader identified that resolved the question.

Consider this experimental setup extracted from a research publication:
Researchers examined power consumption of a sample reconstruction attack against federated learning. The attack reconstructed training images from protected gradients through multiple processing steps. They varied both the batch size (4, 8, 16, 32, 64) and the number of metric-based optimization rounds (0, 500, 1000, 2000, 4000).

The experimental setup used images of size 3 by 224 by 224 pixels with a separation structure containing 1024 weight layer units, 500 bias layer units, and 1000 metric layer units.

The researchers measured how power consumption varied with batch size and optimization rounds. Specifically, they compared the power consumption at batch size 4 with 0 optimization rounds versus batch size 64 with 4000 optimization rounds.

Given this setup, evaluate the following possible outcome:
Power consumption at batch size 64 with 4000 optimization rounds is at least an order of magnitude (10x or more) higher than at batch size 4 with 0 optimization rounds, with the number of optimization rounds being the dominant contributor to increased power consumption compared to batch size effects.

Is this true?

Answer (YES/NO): NO